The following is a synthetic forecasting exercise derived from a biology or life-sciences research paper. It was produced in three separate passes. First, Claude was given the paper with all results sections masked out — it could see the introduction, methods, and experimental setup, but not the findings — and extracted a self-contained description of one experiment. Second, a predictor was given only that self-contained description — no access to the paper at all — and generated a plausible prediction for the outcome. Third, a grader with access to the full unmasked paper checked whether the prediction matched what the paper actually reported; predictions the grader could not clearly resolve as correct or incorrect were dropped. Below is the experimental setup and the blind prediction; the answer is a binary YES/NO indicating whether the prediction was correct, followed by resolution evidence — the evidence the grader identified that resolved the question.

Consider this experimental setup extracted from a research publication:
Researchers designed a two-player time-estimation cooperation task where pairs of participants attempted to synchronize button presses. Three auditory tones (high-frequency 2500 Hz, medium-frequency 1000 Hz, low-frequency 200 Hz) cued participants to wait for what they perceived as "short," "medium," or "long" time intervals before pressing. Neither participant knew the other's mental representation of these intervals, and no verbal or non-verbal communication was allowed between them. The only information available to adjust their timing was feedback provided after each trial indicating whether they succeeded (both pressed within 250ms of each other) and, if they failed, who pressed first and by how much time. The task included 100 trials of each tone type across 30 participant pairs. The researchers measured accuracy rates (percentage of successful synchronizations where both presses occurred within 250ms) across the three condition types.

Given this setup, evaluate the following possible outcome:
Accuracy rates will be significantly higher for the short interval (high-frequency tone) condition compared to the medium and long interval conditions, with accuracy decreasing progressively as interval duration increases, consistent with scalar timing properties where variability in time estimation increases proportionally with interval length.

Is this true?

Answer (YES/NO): YES